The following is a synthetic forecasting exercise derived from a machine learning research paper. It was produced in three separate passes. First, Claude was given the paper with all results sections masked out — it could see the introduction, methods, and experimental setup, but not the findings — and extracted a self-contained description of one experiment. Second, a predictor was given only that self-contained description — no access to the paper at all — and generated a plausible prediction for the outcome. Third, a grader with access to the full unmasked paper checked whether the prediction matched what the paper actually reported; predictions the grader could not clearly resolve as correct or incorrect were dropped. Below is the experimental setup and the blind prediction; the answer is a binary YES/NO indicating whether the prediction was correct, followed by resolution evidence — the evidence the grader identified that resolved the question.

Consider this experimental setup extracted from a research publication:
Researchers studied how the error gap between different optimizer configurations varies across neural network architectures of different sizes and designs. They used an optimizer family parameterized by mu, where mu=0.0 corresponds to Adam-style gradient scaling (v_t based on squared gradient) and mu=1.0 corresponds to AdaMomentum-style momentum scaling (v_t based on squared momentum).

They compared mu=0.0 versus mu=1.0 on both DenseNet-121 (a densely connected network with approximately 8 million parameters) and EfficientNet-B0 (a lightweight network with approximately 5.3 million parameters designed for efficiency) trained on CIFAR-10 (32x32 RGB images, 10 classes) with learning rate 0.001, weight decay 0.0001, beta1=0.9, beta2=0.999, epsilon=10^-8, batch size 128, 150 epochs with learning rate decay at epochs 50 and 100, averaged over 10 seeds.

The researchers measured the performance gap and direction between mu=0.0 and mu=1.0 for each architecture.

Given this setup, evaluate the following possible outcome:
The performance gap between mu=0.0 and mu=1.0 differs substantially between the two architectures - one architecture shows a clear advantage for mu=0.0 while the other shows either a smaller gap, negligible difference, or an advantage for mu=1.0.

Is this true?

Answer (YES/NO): YES